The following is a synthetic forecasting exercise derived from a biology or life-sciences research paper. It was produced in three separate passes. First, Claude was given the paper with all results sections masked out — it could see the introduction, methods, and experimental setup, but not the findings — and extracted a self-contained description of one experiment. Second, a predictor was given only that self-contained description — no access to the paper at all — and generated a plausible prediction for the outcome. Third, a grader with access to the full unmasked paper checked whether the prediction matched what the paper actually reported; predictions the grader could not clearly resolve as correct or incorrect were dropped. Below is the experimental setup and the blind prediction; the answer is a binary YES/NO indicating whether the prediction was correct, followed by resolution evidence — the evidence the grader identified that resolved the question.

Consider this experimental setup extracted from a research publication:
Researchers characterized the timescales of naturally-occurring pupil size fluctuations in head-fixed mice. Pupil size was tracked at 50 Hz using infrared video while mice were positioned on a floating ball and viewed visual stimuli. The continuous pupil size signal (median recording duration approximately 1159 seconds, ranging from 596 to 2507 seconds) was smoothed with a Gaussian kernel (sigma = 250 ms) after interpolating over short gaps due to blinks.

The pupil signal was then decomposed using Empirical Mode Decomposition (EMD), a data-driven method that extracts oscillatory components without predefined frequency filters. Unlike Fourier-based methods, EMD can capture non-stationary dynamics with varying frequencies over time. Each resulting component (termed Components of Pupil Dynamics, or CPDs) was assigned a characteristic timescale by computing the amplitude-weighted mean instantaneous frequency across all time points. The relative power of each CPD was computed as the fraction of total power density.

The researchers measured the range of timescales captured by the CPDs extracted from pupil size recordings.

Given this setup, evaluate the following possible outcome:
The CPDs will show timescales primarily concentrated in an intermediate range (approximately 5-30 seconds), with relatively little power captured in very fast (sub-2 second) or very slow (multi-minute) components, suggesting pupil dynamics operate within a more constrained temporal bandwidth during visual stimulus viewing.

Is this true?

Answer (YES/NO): NO